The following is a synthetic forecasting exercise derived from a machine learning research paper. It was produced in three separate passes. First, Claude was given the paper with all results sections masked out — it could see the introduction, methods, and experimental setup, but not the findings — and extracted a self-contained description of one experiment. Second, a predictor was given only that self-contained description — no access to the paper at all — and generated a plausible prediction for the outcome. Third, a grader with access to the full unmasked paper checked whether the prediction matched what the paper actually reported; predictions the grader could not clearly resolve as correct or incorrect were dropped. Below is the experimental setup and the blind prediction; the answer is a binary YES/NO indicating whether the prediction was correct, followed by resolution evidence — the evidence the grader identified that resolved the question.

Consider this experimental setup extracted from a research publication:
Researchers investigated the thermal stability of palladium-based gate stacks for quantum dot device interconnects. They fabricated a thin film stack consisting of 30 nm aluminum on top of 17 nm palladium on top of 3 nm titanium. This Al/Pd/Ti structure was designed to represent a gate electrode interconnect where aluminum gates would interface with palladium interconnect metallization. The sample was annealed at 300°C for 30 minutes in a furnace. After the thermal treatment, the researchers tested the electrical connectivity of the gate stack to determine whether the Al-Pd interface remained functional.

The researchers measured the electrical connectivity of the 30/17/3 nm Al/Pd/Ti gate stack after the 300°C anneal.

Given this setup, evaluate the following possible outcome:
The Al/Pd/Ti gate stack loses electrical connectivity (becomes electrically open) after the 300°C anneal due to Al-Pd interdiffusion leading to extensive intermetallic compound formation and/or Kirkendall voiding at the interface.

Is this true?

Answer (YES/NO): YES